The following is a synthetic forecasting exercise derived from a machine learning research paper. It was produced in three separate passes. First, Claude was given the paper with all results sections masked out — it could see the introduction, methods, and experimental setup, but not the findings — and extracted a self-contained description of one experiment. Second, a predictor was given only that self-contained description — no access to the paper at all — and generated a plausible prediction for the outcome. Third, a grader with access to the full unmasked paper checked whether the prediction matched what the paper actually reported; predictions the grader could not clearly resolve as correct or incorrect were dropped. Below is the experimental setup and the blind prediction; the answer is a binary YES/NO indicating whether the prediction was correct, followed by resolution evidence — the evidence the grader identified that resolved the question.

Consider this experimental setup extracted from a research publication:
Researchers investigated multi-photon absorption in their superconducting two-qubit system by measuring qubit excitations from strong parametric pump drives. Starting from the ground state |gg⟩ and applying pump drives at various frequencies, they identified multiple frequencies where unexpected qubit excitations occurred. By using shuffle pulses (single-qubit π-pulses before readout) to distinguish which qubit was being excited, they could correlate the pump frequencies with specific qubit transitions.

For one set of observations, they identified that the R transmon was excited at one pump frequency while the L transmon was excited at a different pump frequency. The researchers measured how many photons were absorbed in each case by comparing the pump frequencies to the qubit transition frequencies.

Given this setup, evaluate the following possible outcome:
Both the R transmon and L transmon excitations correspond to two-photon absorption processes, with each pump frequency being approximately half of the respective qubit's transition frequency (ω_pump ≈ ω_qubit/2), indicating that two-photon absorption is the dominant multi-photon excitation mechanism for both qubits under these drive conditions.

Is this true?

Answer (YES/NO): NO